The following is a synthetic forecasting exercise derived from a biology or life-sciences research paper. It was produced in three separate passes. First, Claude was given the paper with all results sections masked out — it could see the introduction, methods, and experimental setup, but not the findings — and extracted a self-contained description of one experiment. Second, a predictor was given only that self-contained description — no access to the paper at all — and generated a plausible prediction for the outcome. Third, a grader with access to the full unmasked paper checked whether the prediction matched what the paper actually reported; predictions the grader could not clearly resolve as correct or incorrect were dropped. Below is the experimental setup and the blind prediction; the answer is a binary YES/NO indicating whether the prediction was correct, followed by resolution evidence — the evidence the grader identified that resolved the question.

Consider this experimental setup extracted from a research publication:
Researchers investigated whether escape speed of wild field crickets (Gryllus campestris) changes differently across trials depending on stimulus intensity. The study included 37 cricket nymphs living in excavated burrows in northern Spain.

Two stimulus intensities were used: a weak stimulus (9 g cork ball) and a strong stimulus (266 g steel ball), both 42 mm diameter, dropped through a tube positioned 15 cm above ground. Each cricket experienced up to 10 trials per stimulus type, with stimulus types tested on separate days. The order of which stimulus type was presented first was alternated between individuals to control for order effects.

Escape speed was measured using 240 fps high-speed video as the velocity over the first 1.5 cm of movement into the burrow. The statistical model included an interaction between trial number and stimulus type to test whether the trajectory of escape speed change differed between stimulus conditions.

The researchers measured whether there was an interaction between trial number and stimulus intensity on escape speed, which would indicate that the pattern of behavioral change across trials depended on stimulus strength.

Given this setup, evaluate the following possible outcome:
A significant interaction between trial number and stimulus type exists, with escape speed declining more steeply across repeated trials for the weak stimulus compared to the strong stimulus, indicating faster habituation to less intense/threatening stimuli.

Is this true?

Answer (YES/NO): NO